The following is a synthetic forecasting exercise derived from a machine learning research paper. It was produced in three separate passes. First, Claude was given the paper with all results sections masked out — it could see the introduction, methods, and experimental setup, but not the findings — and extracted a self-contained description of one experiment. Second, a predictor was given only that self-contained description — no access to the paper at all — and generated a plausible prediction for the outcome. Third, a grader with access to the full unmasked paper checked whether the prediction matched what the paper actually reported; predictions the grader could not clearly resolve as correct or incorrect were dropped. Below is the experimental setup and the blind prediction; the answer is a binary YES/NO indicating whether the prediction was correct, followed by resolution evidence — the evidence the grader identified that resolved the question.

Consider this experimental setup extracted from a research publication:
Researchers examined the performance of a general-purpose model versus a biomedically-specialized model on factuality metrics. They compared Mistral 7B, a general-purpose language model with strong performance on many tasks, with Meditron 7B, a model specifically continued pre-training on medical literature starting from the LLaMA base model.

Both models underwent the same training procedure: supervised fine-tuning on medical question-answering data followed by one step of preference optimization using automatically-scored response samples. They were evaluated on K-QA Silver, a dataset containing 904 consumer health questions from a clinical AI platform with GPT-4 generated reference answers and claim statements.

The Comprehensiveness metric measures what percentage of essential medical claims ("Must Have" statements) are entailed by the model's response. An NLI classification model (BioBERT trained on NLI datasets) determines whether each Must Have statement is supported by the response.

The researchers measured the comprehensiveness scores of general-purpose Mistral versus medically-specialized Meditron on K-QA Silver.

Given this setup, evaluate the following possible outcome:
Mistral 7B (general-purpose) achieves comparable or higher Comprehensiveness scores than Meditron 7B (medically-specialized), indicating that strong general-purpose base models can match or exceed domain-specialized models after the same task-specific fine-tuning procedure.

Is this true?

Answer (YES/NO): YES